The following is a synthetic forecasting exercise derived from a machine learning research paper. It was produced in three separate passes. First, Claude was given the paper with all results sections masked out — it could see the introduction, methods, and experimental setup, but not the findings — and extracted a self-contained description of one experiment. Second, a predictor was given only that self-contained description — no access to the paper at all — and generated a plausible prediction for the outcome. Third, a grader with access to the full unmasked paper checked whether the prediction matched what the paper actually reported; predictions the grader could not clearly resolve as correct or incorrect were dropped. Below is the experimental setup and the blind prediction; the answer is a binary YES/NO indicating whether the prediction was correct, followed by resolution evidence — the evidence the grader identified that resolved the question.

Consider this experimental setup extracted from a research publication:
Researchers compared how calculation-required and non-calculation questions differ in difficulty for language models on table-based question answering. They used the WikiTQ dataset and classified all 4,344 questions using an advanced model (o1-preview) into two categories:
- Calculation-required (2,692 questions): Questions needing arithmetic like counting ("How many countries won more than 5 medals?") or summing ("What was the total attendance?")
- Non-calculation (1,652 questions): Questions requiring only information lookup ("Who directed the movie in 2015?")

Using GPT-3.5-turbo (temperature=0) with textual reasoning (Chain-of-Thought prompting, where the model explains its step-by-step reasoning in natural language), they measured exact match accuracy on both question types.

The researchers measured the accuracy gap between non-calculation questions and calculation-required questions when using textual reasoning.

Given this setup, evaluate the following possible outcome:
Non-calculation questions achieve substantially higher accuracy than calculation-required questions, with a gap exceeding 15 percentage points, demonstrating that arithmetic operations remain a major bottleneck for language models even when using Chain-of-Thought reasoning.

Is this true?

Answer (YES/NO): YES